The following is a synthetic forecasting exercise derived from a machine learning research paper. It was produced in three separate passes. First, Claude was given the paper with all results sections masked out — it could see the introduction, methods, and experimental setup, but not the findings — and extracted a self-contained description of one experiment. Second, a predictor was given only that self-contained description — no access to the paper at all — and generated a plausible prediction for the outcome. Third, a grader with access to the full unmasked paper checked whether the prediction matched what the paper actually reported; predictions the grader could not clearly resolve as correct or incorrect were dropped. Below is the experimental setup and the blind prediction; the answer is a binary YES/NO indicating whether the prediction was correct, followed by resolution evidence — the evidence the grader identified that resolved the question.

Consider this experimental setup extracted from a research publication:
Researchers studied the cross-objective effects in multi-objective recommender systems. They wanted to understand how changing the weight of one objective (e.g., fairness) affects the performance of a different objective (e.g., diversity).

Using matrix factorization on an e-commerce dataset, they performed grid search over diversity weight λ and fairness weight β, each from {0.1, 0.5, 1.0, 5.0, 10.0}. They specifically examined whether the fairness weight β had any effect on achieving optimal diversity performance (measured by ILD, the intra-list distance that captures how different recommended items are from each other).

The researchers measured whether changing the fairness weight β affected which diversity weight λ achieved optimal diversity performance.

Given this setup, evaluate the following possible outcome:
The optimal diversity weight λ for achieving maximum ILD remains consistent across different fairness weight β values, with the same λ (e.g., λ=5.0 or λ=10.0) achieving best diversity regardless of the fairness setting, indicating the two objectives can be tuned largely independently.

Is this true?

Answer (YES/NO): NO